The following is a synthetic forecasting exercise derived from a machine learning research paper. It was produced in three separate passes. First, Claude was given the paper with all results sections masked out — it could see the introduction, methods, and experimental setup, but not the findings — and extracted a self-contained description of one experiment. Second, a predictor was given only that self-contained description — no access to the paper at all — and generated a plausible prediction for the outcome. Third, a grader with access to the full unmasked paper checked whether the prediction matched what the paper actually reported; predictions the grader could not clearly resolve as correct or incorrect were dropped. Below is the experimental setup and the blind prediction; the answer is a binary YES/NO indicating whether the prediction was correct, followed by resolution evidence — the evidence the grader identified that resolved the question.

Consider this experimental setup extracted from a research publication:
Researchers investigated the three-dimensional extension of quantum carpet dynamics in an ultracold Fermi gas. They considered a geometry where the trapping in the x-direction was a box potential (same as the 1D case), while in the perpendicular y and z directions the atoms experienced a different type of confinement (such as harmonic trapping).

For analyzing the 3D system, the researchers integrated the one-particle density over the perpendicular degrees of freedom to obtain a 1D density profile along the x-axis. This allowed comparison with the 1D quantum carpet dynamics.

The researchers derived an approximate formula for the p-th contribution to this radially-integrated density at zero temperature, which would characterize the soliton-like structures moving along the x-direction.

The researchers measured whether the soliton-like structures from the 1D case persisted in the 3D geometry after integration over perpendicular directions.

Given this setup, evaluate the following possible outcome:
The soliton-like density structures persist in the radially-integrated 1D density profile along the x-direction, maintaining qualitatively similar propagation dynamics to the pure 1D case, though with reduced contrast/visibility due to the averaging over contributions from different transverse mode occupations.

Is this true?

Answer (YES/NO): NO